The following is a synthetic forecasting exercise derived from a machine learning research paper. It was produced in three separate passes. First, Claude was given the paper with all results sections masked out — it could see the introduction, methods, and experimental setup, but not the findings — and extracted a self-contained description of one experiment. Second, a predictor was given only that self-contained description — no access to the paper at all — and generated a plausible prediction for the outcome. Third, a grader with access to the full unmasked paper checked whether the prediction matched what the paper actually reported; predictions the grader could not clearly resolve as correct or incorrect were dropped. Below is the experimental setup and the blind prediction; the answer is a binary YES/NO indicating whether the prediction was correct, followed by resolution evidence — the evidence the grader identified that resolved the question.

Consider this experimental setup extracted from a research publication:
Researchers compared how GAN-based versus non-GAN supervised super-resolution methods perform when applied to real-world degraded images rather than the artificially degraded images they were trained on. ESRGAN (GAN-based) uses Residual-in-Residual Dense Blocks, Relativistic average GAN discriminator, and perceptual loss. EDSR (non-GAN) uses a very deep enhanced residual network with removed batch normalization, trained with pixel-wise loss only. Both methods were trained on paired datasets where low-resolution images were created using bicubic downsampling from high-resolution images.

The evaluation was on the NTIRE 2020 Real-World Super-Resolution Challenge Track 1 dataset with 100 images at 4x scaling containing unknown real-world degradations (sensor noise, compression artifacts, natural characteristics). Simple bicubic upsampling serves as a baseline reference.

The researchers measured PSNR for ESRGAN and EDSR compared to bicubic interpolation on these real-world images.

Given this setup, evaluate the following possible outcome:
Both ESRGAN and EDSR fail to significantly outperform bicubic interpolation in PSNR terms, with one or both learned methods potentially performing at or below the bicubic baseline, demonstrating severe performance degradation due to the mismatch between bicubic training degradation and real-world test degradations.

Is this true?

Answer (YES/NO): NO